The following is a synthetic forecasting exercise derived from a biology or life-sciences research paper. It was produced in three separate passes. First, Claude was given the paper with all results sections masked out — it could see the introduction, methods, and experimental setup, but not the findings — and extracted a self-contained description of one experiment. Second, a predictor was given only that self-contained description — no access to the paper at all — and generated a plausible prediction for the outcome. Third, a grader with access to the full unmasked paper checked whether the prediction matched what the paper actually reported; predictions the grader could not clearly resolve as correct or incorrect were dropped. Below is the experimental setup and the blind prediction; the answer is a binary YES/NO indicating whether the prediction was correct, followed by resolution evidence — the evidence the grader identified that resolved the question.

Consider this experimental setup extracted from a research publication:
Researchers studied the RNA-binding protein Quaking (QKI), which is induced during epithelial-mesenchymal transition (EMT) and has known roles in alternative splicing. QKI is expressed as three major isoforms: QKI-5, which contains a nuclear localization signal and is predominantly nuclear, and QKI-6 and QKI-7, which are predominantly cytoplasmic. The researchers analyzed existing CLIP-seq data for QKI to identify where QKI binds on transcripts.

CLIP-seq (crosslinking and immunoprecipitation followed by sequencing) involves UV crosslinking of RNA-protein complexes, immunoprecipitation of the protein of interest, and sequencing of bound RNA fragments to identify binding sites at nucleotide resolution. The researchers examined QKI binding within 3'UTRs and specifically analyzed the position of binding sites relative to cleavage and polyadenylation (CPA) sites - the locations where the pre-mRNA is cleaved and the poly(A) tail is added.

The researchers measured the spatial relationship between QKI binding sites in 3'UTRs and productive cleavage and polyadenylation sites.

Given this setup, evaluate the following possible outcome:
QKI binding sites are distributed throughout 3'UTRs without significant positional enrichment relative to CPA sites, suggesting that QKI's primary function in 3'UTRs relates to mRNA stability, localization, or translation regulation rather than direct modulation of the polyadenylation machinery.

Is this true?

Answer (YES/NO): NO